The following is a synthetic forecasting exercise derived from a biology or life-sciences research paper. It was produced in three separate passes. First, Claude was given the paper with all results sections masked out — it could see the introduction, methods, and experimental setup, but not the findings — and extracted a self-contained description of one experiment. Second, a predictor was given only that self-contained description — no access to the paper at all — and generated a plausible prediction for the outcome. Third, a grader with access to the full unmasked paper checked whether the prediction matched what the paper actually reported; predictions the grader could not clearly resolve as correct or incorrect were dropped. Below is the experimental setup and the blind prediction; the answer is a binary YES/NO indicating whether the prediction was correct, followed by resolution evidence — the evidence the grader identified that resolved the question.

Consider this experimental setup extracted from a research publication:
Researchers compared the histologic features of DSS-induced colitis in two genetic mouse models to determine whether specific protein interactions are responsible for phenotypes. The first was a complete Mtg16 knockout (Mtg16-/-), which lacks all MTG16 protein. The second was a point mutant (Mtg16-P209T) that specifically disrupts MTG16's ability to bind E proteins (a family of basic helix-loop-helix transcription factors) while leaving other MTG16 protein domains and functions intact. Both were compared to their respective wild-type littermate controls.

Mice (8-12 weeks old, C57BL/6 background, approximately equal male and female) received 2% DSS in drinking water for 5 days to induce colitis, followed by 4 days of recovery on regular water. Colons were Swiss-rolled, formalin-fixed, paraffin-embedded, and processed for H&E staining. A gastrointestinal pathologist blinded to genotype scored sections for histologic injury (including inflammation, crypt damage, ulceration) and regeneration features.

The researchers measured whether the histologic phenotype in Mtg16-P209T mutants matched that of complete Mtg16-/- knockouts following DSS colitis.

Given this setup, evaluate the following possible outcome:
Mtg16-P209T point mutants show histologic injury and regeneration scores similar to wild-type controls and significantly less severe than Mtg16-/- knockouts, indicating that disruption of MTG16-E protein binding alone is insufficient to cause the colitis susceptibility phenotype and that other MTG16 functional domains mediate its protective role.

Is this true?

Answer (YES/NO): NO